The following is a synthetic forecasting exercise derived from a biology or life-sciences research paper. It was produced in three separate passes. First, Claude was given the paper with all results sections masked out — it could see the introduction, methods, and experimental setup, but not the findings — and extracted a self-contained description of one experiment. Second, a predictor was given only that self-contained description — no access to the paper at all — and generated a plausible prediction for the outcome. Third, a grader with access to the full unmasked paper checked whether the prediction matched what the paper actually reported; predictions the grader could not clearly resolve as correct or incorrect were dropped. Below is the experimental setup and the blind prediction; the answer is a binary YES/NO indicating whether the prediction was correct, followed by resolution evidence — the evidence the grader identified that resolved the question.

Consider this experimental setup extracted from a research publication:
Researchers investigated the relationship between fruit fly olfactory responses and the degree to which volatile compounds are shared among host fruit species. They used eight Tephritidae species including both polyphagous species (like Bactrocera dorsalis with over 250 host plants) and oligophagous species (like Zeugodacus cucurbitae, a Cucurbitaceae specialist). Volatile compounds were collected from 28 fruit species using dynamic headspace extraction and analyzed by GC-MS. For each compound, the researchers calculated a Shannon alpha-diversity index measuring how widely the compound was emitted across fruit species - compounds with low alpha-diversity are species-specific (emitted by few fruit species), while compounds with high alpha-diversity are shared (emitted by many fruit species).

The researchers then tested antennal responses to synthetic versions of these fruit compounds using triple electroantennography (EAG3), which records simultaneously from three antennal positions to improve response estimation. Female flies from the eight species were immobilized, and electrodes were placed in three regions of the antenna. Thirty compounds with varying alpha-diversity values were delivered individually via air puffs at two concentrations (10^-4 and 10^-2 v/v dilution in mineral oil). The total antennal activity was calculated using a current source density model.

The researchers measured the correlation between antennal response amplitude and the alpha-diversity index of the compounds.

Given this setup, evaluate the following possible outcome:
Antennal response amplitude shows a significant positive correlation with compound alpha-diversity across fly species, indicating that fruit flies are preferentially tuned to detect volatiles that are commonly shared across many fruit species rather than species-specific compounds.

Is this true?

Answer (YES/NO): NO